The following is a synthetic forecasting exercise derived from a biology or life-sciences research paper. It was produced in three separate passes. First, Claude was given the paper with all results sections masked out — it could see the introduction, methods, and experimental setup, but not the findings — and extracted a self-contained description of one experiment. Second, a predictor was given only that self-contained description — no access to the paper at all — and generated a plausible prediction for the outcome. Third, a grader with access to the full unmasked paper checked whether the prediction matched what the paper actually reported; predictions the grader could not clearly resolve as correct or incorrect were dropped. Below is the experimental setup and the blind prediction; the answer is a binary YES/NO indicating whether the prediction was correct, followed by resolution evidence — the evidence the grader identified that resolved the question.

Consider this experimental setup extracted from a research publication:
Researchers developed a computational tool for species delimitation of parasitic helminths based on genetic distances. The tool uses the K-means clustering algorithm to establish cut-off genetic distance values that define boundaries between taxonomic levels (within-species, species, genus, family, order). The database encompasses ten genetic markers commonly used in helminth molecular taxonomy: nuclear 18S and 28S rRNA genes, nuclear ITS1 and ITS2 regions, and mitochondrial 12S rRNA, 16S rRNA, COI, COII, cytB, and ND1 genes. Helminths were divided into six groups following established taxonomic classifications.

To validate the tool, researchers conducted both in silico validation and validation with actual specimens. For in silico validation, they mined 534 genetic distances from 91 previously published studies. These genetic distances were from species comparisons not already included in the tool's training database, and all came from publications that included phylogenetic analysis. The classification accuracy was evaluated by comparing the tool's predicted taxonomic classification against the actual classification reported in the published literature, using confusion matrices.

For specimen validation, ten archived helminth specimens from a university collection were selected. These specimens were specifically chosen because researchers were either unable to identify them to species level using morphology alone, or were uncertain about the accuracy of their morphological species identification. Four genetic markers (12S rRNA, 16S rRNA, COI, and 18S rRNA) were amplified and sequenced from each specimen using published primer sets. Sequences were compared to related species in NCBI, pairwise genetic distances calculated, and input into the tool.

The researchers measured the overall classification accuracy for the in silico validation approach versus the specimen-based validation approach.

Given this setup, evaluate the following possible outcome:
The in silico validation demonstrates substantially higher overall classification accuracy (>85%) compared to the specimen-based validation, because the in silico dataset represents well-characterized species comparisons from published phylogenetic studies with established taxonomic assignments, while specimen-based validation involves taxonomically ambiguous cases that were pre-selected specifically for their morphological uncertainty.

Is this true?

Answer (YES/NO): NO